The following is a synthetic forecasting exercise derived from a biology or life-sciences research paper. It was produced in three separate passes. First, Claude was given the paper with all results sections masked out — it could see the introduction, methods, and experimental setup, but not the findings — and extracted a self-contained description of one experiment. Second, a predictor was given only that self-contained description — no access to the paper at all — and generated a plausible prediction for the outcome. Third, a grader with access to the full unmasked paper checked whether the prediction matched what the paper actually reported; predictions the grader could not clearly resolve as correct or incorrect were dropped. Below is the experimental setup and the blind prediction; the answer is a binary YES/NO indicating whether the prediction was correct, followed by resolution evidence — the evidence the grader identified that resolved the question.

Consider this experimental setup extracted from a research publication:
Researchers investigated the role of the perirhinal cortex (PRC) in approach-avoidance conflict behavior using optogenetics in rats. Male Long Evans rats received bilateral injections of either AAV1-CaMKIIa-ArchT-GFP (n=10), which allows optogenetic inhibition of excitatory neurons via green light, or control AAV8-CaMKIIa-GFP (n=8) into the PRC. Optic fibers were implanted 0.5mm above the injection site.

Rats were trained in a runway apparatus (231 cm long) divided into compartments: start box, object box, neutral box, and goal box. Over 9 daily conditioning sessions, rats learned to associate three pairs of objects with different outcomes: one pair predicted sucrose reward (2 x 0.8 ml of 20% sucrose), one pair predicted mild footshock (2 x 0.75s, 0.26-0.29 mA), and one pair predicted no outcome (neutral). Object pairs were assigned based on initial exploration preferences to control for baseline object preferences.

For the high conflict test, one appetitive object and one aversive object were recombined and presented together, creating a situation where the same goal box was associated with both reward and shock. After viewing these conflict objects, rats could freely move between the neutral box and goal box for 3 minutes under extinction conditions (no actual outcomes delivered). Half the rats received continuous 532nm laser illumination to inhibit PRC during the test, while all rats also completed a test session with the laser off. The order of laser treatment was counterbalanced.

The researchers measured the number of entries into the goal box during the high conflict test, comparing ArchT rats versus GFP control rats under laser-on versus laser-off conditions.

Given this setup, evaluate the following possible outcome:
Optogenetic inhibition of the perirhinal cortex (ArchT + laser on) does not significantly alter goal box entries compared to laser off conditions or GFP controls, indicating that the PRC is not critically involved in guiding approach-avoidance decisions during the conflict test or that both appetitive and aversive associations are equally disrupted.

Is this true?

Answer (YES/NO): YES